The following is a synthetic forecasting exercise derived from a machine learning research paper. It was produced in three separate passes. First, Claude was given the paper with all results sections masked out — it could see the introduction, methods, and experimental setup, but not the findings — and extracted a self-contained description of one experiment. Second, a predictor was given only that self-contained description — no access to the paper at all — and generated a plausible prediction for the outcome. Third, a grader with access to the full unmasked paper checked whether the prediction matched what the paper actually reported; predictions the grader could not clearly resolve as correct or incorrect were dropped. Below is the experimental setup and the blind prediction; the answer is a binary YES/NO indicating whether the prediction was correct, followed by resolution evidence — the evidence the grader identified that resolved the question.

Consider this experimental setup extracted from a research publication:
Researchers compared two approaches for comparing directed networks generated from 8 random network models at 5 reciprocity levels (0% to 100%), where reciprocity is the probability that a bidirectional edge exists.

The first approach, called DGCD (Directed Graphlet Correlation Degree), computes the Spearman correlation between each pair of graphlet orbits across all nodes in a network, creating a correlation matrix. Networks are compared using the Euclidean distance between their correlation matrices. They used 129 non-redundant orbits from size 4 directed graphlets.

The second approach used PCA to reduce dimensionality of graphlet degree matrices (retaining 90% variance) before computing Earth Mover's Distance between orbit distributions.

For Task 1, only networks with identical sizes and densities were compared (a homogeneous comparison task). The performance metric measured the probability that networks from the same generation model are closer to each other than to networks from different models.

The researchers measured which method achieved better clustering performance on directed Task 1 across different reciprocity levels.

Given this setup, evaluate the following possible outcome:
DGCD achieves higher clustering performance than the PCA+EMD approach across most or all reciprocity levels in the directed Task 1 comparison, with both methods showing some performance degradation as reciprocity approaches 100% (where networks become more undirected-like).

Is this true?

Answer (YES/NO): NO